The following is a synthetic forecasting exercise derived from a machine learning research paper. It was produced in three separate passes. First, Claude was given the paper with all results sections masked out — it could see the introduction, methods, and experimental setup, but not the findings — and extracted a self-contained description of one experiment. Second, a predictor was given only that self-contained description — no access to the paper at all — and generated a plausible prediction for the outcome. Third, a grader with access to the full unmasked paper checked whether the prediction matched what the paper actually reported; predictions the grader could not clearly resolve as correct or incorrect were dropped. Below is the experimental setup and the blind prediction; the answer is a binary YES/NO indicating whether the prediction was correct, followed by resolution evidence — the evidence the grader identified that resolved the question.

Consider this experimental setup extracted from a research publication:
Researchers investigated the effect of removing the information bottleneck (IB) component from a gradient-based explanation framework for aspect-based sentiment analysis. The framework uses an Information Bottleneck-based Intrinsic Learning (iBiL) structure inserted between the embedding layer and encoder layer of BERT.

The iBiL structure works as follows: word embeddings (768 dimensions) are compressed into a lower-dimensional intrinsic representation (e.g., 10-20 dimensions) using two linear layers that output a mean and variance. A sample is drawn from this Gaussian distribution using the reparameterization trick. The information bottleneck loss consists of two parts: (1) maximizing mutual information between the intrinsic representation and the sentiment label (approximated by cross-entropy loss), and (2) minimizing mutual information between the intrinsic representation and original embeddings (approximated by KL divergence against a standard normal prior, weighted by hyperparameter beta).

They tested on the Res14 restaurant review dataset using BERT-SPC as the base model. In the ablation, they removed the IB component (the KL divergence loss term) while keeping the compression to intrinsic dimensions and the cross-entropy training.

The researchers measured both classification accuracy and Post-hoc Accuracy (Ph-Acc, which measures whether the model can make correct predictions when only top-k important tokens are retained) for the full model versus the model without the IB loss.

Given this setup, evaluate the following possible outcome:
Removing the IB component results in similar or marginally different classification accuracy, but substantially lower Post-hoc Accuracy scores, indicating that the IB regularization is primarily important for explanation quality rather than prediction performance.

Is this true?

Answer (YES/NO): YES